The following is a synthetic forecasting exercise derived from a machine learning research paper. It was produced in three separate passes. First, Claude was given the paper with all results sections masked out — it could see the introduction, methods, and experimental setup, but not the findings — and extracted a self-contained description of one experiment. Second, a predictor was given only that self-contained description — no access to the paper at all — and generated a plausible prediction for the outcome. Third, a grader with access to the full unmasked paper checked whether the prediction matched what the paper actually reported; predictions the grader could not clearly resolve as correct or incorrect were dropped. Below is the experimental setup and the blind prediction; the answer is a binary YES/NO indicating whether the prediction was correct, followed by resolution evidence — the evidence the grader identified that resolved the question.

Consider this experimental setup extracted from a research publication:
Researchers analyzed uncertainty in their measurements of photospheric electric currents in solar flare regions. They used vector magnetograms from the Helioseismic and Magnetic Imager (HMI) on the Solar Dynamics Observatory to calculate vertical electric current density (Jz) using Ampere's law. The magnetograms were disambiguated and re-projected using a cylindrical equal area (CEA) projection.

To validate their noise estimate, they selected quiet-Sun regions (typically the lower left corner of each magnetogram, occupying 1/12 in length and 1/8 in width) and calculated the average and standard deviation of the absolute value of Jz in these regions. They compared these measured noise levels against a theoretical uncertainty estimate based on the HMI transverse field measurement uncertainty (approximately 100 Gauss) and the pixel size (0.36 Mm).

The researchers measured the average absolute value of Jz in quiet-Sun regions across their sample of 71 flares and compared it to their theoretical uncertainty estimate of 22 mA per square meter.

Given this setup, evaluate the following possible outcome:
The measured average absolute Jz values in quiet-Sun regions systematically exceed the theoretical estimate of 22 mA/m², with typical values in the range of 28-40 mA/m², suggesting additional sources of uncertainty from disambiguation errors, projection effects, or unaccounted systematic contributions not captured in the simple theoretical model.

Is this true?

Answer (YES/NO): NO